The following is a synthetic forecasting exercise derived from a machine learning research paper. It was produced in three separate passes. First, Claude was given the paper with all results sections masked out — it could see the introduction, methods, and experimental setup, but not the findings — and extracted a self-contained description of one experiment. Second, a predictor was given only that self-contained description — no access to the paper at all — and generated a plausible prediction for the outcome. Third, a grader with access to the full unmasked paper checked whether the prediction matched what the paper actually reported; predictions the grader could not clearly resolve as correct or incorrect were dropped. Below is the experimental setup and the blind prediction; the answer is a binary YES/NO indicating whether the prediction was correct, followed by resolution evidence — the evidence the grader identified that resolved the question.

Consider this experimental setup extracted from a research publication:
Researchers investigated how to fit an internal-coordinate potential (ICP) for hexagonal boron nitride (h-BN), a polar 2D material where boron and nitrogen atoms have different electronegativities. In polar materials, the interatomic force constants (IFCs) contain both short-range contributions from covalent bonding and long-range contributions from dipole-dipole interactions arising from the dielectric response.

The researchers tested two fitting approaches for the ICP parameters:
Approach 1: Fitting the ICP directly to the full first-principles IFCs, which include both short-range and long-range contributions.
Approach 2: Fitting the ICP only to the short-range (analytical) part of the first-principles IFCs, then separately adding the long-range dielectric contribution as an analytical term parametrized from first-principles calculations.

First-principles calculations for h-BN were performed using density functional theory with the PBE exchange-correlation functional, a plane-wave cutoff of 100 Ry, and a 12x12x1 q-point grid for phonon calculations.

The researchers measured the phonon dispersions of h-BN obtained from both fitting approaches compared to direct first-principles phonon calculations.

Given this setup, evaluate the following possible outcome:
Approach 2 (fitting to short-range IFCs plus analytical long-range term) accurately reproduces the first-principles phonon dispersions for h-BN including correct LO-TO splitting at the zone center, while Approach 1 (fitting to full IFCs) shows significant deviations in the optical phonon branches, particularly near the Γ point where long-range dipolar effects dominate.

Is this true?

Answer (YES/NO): NO